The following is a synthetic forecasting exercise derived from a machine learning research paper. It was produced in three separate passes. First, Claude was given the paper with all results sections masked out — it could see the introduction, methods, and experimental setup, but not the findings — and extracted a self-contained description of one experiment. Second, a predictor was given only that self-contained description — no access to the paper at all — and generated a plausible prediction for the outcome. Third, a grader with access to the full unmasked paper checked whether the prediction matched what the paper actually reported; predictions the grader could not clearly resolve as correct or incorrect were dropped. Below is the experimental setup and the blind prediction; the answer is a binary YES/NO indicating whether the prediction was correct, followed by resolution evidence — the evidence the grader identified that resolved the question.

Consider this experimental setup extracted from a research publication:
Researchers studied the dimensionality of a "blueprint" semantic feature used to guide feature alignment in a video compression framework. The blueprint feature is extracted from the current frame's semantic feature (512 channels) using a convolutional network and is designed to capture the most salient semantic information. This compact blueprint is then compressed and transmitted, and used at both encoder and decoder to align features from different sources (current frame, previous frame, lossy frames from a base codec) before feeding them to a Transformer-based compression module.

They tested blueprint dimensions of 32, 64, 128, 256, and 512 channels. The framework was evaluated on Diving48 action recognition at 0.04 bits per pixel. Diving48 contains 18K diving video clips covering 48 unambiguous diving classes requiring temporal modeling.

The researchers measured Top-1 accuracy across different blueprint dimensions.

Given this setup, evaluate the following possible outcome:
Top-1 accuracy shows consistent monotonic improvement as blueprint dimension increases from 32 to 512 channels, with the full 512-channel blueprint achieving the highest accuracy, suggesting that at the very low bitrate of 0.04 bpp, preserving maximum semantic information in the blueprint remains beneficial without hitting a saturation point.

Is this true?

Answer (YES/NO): NO